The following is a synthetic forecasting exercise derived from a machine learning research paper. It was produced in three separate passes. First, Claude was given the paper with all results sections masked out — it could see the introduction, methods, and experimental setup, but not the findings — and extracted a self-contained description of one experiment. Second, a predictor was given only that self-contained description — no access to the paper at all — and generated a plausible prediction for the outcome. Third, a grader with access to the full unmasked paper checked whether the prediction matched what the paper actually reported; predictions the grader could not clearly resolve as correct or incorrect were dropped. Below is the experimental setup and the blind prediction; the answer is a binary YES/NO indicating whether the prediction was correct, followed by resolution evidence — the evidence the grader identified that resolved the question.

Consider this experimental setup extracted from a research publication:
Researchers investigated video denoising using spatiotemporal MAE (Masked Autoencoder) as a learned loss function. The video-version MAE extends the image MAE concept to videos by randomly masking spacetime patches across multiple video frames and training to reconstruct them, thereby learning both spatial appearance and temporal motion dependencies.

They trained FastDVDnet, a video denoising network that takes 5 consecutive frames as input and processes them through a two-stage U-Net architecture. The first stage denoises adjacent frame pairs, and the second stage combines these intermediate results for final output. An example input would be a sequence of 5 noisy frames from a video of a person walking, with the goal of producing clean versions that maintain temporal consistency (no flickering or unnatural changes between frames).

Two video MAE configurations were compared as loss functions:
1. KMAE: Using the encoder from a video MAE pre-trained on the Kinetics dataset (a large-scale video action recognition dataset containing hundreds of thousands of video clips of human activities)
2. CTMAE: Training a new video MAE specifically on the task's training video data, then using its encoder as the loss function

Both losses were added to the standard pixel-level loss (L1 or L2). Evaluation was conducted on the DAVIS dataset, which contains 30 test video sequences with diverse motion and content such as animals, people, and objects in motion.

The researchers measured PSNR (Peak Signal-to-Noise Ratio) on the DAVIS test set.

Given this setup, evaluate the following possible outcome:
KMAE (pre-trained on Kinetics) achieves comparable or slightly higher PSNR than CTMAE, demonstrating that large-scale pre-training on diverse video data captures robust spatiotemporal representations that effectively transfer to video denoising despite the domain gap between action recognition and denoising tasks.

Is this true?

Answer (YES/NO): NO